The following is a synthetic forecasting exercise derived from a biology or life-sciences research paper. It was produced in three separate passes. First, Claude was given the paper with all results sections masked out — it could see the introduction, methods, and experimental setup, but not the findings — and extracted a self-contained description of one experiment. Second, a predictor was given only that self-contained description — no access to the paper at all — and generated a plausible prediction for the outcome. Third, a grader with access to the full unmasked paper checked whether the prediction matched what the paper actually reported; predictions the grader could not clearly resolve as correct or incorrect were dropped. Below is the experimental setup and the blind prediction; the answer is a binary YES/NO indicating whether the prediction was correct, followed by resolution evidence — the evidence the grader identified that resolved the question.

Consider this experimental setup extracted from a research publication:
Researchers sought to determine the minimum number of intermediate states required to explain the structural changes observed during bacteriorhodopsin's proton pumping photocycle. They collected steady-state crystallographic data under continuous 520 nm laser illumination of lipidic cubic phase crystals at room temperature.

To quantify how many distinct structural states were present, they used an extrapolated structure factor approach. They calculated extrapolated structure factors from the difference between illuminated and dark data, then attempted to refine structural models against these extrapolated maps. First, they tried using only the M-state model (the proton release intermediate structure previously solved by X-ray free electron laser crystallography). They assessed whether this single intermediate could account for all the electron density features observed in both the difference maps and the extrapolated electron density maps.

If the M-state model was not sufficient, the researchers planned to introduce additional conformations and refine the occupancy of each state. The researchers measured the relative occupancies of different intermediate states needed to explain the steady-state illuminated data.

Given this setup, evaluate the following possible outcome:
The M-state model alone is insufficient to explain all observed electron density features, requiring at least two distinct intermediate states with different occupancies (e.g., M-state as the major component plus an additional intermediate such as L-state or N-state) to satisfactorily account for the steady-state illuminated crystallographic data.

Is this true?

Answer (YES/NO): YES